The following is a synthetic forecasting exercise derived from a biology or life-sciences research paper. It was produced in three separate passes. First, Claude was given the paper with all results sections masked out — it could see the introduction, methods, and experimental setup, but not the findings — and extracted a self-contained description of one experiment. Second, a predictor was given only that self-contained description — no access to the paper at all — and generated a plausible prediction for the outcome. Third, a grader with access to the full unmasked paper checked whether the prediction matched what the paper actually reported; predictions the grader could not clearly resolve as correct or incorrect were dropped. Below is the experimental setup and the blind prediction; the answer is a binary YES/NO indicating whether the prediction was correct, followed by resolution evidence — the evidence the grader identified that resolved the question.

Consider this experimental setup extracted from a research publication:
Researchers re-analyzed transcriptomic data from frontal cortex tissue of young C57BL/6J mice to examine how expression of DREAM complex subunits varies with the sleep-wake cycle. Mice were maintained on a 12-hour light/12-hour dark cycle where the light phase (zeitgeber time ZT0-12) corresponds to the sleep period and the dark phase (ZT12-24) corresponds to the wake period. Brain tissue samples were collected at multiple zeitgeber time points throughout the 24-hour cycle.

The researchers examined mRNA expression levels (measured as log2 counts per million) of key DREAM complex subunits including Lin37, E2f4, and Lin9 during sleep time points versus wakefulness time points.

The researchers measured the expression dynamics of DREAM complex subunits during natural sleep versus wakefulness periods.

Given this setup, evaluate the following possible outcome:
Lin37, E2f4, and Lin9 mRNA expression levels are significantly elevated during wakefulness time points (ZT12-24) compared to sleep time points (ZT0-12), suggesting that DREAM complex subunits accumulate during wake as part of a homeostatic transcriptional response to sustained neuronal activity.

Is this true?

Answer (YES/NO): YES